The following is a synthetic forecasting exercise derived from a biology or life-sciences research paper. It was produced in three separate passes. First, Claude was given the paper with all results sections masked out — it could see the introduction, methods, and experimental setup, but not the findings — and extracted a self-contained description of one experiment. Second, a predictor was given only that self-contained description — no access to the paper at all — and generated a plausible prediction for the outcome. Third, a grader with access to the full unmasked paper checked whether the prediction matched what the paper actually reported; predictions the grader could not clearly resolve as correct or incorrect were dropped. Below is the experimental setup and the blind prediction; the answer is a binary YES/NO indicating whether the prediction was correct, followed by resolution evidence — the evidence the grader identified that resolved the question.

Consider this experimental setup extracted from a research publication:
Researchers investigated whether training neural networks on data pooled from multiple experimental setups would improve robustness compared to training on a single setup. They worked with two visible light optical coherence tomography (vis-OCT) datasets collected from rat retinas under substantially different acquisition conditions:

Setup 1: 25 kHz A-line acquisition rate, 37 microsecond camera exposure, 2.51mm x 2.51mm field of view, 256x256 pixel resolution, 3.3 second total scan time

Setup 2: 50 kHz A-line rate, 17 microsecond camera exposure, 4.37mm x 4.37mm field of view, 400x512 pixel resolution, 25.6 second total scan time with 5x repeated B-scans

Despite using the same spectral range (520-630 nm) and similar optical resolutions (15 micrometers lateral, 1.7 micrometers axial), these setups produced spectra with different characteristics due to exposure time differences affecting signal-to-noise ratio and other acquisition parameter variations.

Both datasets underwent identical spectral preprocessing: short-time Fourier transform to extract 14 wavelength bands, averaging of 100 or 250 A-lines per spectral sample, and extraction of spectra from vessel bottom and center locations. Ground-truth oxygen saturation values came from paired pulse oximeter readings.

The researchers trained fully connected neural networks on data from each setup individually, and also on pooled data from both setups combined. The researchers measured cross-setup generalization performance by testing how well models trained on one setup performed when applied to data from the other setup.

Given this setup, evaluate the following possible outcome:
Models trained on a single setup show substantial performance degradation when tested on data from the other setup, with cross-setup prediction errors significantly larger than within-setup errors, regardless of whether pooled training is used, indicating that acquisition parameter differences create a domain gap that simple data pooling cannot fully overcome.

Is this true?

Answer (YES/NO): NO